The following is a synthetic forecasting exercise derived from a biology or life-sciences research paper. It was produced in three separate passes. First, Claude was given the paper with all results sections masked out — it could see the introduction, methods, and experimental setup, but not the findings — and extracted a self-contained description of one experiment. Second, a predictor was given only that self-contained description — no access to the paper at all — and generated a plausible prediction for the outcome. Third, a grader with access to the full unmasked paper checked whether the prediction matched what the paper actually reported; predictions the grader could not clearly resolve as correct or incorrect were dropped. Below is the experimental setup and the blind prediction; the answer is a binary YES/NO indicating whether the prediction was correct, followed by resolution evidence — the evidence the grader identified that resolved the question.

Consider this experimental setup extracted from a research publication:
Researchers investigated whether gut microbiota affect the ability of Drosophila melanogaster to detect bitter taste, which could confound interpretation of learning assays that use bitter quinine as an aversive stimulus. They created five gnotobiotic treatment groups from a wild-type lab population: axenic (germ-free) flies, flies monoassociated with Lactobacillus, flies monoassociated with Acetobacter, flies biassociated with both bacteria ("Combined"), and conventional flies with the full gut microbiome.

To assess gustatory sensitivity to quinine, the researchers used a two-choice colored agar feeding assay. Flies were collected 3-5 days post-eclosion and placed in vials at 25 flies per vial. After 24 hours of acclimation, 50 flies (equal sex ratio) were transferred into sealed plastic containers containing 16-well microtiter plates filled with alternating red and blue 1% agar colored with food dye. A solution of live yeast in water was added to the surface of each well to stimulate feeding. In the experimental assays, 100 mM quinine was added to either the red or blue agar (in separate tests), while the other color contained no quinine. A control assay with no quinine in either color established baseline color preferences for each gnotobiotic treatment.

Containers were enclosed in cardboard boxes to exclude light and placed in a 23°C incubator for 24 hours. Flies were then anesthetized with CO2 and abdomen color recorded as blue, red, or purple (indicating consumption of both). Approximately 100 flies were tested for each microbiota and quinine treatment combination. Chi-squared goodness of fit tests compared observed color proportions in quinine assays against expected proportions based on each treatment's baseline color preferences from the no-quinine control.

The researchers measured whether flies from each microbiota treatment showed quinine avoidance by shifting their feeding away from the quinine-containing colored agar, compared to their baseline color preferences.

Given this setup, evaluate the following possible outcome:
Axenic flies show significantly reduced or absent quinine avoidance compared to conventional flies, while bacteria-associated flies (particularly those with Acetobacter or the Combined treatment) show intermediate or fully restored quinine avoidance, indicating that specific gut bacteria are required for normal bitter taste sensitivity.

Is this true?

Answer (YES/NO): NO